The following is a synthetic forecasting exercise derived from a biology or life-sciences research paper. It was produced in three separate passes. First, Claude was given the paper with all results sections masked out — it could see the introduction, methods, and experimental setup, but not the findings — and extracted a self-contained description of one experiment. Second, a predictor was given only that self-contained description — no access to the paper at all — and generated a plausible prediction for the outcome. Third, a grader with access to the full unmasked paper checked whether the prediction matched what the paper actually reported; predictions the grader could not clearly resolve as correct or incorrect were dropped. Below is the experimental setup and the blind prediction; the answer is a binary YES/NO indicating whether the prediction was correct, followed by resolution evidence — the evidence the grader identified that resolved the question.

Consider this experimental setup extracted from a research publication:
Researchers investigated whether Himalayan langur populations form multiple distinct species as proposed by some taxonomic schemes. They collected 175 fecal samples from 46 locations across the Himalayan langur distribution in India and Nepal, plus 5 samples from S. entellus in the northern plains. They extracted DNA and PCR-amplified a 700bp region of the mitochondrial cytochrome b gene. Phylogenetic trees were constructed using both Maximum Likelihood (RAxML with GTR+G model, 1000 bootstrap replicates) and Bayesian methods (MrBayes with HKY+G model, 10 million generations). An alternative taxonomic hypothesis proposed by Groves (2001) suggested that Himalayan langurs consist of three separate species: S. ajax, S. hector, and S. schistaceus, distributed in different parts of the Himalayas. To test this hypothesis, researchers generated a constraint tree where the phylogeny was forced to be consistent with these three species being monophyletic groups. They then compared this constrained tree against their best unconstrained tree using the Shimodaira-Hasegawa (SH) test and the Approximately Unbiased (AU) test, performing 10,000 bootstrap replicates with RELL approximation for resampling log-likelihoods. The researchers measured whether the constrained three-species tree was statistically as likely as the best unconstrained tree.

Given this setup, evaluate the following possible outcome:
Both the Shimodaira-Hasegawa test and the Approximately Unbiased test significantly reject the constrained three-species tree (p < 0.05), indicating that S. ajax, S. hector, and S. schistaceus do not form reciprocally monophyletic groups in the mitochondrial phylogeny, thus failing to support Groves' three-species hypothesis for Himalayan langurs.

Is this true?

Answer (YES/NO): YES